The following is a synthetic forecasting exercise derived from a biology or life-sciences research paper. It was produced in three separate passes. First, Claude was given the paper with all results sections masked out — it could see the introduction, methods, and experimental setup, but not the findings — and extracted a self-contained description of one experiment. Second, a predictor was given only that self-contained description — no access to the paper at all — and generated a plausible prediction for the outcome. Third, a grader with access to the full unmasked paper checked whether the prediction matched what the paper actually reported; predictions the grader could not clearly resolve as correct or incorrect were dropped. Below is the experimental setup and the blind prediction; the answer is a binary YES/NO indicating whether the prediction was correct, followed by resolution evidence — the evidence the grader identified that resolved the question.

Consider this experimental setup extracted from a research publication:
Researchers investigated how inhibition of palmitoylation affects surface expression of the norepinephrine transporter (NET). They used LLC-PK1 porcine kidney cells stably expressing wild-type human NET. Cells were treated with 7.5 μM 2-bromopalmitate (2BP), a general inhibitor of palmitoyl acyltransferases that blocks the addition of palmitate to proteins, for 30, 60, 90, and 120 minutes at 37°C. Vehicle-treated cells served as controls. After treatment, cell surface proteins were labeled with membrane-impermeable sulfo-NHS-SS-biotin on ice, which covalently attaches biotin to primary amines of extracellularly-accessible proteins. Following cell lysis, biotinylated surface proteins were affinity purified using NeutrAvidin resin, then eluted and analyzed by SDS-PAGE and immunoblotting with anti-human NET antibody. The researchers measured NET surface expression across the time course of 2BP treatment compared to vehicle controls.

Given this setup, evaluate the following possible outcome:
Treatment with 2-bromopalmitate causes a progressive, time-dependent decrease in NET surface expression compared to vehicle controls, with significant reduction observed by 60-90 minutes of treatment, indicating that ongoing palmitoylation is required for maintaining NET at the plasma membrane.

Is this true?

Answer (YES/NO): NO